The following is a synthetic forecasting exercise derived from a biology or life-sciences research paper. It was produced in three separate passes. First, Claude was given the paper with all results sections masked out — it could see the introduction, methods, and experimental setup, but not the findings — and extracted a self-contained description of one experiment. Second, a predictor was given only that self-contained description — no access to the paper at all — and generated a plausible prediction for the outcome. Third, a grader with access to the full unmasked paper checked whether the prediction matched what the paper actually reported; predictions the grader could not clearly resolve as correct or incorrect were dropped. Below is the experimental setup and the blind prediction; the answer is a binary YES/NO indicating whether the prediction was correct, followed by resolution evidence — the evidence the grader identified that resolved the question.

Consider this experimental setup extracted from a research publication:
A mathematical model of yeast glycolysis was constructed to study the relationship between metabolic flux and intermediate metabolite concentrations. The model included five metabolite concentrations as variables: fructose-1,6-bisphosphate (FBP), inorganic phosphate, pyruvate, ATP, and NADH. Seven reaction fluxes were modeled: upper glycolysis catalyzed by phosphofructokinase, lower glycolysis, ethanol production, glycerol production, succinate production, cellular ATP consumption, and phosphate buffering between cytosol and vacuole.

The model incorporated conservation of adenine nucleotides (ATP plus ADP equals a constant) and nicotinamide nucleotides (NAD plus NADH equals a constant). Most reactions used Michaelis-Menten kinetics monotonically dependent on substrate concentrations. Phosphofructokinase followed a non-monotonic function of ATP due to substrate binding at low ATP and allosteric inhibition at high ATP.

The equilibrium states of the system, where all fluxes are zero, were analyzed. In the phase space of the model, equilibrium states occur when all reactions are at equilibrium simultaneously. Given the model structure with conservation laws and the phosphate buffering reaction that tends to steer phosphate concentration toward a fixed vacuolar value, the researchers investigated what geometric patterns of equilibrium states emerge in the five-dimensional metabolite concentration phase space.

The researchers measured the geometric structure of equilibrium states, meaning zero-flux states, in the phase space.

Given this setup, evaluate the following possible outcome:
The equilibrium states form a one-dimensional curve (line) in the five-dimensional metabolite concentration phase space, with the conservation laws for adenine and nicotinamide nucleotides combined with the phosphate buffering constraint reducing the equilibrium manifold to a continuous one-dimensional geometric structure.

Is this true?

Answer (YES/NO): NO